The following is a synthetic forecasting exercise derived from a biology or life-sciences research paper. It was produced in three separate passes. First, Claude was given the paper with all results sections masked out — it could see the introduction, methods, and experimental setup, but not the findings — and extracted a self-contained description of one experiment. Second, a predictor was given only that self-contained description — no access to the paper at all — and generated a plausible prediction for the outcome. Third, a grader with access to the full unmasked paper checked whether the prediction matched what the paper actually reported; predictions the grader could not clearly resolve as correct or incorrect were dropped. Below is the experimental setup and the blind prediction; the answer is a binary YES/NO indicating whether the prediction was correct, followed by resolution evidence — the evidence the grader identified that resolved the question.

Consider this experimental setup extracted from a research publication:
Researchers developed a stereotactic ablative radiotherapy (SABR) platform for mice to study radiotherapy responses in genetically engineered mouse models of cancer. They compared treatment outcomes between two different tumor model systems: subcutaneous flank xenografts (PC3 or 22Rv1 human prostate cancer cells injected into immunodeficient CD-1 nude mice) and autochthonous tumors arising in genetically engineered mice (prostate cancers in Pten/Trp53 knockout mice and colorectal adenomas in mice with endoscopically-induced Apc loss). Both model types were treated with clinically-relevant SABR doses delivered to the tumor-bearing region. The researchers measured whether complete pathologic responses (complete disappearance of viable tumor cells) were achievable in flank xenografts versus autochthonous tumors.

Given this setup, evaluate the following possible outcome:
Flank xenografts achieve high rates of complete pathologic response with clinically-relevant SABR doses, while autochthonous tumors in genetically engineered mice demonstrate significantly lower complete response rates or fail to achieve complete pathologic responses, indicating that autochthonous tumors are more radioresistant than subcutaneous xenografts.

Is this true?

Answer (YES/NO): YES